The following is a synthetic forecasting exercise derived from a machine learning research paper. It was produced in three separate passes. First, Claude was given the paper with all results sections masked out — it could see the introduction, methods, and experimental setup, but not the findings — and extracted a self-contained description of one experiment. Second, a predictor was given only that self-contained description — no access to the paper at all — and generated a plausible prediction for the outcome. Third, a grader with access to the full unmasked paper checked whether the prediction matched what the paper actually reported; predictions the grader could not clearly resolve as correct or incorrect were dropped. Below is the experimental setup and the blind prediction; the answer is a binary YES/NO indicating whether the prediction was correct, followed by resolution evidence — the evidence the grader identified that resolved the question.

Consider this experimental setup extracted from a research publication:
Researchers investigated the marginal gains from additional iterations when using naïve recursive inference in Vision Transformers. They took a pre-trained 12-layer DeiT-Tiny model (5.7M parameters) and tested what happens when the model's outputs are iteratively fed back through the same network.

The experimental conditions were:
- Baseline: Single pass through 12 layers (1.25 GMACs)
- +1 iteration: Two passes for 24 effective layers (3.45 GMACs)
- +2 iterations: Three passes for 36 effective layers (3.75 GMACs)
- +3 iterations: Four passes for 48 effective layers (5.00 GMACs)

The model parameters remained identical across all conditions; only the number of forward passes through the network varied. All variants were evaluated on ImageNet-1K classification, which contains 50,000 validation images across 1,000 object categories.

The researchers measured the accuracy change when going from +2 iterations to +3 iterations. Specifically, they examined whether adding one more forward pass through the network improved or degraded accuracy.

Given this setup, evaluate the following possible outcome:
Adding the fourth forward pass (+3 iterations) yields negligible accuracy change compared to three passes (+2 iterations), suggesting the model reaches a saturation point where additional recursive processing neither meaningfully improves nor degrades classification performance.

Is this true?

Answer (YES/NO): NO